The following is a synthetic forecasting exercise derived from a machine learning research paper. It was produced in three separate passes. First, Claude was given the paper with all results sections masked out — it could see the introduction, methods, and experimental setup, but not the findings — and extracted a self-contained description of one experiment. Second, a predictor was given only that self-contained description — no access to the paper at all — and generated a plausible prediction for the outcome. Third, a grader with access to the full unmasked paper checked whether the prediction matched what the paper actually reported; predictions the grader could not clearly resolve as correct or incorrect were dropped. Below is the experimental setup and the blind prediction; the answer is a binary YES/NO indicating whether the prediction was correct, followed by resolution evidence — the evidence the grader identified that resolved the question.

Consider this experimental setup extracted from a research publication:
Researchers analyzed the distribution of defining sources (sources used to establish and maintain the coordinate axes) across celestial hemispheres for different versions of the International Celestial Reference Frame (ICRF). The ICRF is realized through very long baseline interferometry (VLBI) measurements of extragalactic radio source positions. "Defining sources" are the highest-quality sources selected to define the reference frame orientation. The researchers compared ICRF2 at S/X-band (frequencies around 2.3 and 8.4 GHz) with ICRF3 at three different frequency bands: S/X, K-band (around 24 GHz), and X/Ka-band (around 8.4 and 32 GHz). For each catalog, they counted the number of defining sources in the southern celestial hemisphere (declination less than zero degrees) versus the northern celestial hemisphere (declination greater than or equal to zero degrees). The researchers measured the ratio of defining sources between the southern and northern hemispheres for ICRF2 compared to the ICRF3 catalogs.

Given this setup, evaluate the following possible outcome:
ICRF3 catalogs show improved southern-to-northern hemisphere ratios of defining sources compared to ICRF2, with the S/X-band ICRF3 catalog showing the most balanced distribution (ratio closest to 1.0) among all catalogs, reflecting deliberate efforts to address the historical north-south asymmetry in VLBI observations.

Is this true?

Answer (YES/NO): NO